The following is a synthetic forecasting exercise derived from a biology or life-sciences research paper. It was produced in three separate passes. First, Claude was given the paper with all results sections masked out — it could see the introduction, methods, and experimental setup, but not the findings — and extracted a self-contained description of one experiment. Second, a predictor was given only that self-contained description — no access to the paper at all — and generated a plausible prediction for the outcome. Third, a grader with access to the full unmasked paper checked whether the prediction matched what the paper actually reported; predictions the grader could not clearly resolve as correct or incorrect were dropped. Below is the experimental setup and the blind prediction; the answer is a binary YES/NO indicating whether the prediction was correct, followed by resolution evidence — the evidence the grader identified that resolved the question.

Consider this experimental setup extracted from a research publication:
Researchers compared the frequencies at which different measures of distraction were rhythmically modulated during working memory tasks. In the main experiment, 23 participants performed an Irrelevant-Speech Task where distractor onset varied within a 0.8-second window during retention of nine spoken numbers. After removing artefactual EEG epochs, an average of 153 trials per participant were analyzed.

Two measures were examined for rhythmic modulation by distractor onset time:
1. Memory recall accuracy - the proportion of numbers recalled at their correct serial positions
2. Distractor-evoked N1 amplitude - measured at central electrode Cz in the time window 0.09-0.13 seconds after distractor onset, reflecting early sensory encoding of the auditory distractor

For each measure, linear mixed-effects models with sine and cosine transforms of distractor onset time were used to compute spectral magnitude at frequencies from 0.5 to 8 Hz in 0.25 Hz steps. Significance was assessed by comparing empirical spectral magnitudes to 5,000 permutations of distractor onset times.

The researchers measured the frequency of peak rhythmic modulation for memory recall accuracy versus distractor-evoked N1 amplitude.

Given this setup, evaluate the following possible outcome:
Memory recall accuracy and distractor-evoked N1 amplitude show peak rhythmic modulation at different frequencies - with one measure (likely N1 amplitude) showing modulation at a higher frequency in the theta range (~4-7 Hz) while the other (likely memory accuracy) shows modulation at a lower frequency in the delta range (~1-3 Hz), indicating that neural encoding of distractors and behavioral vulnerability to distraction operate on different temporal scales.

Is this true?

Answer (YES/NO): NO